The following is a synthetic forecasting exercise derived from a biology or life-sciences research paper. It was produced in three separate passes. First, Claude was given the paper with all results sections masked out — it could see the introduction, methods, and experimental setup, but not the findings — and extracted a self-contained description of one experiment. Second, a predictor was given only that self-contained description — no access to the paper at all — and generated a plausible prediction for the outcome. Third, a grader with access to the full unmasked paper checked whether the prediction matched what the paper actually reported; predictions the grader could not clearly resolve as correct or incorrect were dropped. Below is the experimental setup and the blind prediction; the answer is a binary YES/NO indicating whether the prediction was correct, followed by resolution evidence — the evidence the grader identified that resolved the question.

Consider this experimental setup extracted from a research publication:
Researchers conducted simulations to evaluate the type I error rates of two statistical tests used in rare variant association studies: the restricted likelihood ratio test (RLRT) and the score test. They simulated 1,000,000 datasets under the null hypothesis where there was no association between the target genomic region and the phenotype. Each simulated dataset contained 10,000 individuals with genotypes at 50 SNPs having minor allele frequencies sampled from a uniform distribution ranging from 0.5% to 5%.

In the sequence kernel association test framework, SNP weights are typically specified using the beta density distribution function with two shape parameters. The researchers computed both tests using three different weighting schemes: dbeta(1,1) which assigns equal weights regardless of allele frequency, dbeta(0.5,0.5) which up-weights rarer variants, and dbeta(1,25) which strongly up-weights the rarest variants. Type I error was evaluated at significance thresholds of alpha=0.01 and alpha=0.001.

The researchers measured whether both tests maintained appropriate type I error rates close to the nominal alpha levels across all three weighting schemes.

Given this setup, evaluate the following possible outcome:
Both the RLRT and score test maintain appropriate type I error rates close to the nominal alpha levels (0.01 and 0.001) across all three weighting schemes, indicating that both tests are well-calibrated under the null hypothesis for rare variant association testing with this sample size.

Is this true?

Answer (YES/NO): NO